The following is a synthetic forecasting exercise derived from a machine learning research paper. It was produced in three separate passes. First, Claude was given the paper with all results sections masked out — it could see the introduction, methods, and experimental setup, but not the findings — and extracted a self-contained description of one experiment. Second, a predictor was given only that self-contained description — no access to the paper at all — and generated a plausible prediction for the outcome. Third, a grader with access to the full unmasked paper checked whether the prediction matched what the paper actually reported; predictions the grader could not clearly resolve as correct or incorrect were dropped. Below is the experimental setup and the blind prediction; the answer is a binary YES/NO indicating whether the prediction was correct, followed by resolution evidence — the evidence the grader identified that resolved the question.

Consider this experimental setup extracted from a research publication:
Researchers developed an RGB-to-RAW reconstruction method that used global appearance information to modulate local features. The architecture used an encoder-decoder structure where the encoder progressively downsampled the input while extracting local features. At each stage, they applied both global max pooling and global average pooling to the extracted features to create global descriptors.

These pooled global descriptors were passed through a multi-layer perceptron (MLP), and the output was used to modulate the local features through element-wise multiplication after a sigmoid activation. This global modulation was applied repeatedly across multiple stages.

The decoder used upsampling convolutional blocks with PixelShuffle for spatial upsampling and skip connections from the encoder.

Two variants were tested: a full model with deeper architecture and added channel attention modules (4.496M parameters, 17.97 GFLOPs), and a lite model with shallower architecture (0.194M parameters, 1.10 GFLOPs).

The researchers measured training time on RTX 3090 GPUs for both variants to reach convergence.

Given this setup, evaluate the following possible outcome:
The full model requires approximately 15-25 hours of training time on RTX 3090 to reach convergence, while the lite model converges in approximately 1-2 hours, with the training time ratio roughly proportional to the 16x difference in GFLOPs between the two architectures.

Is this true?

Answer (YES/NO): NO